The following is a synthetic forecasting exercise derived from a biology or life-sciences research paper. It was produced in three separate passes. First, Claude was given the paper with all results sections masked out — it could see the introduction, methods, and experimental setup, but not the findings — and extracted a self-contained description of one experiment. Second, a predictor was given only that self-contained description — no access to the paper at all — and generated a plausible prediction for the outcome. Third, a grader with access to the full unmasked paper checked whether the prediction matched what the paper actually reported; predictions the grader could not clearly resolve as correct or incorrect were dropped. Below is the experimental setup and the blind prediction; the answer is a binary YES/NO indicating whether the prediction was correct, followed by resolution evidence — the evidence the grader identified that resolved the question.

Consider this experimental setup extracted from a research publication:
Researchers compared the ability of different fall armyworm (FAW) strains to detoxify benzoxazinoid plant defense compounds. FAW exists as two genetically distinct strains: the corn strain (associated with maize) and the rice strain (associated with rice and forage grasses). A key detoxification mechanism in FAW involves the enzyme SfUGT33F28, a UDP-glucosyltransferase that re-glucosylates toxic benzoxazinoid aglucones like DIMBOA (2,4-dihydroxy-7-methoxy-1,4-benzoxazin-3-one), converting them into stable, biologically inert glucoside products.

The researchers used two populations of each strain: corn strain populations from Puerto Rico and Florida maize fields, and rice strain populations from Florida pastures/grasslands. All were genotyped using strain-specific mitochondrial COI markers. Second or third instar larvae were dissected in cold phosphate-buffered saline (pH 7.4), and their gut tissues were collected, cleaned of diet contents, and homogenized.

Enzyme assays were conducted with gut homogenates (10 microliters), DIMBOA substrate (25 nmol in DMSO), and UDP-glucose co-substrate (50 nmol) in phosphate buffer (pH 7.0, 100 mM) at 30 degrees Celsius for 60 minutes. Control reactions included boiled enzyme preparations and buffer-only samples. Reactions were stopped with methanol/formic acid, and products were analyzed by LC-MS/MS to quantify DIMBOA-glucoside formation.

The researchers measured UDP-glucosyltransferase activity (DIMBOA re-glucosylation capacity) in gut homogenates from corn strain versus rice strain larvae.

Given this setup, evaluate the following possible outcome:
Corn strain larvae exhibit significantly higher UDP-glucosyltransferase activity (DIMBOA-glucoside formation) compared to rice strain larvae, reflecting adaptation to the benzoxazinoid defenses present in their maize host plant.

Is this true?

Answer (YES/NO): YES